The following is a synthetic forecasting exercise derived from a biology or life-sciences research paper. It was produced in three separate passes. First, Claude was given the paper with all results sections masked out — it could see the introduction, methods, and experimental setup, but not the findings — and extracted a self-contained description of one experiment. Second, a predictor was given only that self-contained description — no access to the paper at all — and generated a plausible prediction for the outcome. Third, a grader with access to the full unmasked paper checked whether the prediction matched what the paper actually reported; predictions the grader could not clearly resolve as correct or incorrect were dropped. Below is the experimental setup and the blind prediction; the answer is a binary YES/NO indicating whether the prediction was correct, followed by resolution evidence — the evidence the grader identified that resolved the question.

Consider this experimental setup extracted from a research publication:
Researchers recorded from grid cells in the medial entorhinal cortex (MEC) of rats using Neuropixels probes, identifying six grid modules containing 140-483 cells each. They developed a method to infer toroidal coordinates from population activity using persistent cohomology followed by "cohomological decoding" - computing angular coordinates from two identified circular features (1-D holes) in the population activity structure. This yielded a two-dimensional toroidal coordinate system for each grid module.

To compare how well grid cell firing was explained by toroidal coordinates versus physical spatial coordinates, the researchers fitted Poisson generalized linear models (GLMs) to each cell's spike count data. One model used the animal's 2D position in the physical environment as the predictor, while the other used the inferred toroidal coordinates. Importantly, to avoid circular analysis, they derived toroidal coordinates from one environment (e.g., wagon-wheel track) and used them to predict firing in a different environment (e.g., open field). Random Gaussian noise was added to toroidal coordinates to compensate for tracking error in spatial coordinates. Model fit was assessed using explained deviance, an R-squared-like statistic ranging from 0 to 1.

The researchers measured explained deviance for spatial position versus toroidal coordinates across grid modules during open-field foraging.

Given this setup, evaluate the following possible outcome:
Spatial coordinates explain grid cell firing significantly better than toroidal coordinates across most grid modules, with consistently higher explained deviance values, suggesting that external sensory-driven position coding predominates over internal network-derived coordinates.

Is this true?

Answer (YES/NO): NO